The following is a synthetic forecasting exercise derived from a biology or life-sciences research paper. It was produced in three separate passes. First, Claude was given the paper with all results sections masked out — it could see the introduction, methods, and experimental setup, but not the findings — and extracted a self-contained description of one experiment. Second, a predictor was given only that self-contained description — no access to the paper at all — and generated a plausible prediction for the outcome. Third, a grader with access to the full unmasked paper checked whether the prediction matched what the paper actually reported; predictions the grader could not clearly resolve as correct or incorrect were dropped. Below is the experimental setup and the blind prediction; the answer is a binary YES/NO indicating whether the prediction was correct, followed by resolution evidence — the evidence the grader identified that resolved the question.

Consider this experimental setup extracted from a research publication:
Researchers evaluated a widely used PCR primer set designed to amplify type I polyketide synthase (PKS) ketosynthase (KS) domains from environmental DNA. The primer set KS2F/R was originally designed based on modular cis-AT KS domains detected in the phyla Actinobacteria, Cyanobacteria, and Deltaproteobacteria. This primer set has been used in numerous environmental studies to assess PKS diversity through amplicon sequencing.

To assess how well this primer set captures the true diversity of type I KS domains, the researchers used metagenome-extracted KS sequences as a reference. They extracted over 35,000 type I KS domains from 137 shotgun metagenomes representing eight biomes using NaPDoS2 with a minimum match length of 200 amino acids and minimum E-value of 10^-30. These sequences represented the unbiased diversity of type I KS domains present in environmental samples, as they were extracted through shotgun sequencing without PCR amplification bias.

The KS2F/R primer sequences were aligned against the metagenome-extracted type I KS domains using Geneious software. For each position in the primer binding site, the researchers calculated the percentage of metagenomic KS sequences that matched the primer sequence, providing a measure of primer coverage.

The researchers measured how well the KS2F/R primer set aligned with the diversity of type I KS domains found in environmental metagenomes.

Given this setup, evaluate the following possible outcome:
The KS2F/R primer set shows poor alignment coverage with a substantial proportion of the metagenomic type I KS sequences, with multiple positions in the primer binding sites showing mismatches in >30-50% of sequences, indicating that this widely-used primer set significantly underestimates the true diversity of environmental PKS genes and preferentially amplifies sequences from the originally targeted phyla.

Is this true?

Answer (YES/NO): YES